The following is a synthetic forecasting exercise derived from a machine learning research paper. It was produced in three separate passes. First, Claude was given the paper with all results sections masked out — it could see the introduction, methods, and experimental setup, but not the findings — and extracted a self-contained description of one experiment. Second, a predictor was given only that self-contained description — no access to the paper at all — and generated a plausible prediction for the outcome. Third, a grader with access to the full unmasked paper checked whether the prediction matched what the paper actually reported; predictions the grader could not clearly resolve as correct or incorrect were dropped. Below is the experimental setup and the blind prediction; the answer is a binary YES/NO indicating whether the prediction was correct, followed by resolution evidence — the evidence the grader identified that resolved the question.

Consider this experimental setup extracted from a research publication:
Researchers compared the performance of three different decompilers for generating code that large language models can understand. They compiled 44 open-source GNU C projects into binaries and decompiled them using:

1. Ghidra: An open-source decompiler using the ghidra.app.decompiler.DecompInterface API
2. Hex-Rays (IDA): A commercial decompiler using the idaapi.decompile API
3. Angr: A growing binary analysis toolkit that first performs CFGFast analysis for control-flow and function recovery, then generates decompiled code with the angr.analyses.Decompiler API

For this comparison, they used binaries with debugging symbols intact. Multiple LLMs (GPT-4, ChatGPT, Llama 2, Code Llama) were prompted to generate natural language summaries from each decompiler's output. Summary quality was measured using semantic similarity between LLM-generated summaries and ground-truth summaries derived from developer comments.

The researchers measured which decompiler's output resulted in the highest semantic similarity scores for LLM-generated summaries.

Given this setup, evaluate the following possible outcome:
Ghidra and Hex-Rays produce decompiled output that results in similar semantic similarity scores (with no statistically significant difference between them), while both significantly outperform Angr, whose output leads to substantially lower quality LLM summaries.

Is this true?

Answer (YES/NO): NO